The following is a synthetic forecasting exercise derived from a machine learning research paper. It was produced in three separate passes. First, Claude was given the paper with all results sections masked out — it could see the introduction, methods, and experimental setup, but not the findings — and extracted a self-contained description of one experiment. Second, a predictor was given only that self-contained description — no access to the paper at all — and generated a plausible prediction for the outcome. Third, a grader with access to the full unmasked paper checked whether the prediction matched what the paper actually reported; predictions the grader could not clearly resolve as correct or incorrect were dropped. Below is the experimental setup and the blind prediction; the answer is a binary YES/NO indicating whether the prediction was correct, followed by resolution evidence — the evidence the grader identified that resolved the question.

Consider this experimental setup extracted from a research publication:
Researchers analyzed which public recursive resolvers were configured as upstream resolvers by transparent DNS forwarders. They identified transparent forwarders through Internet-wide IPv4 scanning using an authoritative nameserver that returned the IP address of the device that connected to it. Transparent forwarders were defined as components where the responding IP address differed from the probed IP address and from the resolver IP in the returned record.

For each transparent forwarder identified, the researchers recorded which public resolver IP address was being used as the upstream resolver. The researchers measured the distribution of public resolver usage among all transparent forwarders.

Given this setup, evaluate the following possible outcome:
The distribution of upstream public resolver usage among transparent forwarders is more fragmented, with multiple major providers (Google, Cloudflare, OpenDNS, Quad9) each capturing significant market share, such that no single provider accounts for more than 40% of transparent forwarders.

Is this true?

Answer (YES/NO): NO